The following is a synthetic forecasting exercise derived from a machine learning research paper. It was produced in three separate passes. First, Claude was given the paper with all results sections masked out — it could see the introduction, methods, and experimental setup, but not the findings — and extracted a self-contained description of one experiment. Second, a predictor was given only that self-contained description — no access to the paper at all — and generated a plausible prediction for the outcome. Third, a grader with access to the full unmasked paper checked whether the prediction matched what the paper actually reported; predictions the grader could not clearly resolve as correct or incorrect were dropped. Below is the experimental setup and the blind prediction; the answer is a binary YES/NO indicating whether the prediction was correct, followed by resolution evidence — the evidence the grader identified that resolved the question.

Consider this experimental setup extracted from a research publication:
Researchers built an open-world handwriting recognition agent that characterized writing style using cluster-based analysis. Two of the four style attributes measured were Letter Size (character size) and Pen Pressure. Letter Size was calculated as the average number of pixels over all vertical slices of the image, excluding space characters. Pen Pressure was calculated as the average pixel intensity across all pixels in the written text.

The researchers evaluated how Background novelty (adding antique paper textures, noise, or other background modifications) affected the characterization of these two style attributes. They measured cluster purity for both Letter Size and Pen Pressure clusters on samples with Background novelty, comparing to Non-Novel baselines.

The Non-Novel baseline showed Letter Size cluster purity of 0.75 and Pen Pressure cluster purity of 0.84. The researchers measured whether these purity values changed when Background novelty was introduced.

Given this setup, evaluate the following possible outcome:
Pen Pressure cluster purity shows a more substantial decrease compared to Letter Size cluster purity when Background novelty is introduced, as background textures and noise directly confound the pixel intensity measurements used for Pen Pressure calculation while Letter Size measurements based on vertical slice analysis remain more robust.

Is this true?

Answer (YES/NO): NO